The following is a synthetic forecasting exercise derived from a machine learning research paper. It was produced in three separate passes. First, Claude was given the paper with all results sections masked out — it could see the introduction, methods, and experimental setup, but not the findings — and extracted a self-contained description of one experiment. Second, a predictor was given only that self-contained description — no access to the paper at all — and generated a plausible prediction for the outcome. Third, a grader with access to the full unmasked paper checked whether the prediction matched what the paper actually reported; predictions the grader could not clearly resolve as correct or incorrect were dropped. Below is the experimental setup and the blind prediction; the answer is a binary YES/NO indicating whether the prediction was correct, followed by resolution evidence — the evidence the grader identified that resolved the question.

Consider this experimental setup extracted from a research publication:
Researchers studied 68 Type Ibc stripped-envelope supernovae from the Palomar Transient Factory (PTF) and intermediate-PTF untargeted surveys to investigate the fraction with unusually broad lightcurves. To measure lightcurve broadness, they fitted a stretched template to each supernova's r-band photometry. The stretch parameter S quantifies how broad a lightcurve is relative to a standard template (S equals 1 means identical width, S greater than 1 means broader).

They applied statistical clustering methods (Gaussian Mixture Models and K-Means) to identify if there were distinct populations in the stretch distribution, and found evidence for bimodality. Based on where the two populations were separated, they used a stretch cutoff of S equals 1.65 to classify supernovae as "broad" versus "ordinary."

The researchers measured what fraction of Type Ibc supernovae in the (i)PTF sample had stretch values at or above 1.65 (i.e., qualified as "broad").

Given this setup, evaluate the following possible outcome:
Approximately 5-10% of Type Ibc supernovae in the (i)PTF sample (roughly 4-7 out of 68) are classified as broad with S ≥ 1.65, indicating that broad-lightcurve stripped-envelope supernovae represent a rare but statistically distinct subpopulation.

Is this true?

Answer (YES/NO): NO